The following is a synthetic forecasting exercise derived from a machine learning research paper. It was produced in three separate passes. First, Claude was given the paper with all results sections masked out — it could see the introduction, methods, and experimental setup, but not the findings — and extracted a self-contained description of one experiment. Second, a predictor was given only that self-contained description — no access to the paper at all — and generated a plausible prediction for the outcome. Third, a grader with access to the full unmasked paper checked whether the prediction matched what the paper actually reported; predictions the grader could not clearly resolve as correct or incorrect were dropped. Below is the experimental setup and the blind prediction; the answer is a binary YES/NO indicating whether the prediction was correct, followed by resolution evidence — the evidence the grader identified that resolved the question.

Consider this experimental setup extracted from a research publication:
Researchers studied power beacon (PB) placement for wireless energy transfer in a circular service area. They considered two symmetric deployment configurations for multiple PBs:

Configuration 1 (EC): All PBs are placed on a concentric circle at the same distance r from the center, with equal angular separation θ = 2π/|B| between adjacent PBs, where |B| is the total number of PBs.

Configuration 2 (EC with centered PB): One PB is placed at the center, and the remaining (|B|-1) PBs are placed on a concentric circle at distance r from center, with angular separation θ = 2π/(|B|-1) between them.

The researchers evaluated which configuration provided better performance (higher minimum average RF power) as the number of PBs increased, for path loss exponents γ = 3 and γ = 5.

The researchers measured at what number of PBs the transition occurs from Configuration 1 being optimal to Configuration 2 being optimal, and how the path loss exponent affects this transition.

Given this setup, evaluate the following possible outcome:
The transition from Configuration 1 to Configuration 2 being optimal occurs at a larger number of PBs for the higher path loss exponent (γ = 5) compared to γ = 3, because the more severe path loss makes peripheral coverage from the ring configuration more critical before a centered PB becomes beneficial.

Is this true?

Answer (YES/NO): NO